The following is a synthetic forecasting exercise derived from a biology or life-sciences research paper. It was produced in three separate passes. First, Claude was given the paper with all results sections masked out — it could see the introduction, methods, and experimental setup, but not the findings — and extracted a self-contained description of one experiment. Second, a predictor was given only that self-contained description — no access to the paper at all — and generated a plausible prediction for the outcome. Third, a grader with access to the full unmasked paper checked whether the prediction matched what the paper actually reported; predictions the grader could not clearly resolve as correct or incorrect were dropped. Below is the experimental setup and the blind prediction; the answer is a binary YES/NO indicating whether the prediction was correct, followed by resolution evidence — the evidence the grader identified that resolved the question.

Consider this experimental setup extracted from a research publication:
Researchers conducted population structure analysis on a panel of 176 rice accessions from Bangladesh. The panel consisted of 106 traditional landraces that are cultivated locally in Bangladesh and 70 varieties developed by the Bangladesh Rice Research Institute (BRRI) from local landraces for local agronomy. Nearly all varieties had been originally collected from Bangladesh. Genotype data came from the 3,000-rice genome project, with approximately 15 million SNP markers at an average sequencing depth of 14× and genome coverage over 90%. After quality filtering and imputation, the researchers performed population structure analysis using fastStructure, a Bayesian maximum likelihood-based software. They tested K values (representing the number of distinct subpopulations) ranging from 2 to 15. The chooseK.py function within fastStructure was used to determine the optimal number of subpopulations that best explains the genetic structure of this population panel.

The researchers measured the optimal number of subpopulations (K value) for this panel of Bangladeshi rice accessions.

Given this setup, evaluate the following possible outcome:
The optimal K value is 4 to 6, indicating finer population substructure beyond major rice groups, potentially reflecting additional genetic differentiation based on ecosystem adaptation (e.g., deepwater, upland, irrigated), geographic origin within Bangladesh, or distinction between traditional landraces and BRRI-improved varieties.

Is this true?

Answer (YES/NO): NO